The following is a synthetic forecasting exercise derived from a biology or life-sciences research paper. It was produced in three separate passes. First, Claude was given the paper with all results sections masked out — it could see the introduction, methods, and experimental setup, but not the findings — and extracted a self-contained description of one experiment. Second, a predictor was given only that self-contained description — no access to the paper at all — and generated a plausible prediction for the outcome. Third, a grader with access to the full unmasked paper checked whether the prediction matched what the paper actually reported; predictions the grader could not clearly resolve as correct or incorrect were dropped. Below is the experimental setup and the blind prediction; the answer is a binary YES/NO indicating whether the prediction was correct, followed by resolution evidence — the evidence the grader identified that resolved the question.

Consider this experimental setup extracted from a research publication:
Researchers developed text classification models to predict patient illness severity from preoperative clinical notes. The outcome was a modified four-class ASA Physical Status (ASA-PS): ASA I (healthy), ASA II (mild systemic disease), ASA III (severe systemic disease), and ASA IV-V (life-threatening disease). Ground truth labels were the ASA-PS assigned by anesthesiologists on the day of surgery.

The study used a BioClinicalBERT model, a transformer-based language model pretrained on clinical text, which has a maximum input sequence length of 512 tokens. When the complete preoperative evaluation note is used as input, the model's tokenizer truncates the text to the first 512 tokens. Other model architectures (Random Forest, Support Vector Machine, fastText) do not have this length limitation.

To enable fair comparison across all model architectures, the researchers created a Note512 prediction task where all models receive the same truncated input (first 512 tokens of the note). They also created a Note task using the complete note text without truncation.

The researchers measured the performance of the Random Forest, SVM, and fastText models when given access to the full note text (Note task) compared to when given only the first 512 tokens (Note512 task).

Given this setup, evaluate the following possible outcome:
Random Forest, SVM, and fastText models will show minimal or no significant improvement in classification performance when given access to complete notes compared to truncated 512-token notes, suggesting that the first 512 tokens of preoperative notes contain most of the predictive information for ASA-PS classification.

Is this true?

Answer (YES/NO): NO